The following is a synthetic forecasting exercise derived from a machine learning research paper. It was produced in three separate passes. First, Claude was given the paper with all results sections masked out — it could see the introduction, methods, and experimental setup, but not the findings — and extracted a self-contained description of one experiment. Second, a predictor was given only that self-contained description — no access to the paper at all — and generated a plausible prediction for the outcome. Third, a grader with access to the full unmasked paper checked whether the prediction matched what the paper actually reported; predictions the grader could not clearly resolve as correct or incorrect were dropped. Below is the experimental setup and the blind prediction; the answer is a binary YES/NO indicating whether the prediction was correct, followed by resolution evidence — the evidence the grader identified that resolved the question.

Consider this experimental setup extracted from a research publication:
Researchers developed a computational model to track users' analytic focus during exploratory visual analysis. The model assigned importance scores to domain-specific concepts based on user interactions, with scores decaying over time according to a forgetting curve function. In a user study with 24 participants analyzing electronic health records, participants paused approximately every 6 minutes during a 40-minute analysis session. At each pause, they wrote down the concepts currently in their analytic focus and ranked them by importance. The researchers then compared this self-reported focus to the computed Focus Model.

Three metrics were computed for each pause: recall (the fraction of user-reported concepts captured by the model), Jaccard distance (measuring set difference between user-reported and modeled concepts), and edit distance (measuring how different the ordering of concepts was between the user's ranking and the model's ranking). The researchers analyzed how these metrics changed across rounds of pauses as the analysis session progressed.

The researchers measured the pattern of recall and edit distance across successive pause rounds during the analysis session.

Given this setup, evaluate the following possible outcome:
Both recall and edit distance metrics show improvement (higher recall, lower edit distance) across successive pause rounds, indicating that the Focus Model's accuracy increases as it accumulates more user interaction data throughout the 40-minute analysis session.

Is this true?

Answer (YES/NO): NO